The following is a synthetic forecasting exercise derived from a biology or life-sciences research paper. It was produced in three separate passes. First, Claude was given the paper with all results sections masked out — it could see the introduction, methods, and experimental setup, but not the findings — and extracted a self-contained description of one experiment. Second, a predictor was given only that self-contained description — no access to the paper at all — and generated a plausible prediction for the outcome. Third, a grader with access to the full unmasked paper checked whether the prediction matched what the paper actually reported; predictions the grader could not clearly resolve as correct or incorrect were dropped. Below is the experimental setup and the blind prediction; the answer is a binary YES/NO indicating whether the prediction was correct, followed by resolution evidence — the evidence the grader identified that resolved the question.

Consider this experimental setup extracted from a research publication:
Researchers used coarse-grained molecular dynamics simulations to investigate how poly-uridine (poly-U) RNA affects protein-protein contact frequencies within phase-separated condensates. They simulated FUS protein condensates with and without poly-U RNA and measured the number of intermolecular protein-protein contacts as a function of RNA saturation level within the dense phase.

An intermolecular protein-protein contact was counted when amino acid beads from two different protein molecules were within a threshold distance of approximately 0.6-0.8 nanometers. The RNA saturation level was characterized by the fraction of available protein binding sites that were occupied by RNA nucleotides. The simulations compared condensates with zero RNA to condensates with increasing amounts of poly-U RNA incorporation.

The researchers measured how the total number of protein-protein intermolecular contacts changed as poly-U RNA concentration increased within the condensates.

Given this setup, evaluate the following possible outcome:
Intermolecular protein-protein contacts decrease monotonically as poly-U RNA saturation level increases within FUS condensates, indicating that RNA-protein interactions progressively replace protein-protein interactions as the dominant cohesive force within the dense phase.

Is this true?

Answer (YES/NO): NO